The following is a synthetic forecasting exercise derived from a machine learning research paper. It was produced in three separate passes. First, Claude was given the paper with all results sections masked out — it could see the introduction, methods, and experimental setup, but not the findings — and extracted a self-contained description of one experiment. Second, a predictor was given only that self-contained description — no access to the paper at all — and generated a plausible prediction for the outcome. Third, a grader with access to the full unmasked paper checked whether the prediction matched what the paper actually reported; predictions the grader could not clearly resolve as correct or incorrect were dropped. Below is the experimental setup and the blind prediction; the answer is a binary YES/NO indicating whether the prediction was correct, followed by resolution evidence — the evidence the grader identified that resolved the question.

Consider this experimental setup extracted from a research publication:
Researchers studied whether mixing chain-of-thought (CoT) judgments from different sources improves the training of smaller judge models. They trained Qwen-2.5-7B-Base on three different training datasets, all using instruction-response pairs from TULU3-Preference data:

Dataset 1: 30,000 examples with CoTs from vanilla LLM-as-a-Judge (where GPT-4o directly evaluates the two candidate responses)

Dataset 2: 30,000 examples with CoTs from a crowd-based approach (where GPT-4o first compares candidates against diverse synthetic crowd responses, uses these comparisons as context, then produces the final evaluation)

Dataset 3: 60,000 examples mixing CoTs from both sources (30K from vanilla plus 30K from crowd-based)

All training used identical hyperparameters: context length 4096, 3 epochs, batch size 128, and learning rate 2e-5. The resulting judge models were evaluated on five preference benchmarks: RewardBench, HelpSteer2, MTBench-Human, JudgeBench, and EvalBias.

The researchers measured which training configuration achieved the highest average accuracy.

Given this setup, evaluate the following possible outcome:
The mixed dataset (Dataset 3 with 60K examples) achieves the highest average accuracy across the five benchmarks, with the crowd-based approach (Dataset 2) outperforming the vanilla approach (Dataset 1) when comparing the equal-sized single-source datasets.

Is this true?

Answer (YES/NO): YES